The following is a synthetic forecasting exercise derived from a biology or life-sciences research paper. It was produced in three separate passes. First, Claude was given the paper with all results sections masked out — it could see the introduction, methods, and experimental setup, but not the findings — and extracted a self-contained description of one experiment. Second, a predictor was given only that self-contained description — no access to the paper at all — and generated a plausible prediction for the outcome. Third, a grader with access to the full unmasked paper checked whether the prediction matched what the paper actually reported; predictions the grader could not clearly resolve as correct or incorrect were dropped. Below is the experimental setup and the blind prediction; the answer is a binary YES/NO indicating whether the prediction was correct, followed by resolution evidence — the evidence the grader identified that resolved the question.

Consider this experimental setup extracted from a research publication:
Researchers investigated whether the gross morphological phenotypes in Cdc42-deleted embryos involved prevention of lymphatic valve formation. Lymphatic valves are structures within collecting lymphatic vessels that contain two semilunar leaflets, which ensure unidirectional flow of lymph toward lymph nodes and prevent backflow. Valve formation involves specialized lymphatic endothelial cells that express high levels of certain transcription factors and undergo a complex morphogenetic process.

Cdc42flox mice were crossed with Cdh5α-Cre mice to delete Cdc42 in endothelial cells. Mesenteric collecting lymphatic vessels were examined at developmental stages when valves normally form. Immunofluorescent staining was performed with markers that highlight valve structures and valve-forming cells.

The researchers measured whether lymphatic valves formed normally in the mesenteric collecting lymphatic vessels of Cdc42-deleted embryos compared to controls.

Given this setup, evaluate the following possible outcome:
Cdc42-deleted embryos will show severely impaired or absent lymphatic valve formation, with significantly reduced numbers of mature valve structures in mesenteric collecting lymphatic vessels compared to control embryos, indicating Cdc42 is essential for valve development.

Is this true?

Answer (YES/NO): YES